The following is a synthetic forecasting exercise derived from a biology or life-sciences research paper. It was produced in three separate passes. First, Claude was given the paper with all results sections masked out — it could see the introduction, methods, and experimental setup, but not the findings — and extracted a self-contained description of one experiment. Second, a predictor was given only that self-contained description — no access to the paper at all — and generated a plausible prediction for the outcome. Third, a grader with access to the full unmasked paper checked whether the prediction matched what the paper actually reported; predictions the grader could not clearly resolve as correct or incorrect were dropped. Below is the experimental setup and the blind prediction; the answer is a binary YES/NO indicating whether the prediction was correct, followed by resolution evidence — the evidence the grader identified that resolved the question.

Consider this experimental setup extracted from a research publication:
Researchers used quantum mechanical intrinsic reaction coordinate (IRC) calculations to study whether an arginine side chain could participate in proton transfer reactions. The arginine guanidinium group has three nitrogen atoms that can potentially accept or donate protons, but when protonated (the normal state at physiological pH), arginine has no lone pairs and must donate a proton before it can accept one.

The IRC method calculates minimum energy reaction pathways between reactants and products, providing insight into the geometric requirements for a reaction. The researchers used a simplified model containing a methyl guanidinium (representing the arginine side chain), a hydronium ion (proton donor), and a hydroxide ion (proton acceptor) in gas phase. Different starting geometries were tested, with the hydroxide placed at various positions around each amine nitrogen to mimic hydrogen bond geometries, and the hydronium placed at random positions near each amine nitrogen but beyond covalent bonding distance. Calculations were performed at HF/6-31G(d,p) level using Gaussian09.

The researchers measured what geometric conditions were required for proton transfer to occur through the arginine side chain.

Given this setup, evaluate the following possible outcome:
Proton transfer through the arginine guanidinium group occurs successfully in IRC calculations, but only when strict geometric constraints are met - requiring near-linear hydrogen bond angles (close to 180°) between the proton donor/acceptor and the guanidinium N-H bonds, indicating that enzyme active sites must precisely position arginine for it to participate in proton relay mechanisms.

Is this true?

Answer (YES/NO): NO